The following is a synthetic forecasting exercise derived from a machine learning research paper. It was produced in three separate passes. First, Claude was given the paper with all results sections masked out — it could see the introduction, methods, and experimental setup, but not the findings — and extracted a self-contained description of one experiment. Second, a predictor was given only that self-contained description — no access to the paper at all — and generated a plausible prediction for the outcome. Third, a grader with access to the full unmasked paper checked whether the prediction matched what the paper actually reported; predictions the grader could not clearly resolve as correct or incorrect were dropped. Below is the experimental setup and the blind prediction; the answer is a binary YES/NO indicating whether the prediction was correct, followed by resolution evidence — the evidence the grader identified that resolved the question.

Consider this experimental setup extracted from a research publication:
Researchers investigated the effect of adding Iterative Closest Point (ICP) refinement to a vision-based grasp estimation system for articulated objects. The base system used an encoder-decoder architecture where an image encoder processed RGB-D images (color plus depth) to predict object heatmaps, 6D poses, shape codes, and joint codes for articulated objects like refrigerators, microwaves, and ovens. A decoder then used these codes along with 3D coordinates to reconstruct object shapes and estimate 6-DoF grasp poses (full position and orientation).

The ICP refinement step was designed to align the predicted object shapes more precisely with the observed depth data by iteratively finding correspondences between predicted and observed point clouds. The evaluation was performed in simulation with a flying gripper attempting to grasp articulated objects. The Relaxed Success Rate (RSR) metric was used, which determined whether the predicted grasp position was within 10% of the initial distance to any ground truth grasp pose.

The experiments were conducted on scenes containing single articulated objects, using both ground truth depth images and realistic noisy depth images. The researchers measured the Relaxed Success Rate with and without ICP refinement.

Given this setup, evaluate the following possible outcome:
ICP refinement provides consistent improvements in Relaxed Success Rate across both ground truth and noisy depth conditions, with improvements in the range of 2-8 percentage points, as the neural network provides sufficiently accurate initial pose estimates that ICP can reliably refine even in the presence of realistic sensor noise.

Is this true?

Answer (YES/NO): NO